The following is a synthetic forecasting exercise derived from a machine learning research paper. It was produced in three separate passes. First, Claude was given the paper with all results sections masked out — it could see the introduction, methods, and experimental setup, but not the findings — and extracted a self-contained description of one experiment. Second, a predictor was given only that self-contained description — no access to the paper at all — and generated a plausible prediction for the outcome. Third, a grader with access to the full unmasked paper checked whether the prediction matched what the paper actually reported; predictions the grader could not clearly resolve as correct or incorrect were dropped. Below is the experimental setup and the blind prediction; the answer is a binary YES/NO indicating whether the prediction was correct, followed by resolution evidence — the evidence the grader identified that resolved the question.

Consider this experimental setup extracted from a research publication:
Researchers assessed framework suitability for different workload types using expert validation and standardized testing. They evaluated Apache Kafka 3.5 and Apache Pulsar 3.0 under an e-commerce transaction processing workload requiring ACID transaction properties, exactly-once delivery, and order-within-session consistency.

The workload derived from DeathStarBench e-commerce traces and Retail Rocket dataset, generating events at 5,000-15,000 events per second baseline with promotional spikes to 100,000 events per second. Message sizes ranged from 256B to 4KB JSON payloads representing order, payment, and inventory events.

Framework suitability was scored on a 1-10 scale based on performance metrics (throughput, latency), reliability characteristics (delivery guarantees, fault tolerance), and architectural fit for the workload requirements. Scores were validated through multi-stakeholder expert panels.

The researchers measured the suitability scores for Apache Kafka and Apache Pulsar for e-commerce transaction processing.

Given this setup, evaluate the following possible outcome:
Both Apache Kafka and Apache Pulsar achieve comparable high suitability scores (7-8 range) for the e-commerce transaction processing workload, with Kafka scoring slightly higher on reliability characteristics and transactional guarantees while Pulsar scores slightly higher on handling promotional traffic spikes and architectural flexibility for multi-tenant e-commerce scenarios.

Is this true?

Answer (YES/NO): NO